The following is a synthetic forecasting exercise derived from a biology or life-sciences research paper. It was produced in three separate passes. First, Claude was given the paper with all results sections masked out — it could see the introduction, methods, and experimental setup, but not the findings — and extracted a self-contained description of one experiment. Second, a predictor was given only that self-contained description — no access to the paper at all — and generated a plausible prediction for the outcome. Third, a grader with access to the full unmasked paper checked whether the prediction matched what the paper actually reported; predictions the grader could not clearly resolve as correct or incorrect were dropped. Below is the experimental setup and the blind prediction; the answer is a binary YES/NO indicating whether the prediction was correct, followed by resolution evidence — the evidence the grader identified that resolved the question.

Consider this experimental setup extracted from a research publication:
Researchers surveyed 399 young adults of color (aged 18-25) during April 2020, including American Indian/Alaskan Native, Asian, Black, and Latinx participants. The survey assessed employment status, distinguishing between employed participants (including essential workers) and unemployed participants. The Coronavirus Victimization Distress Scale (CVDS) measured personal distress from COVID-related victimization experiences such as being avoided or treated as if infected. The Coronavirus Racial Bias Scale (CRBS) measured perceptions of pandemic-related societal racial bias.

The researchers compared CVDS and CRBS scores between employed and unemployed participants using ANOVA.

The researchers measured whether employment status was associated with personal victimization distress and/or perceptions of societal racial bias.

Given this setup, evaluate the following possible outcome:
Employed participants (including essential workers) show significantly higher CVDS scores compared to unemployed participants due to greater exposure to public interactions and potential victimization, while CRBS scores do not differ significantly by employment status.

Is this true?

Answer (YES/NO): YES